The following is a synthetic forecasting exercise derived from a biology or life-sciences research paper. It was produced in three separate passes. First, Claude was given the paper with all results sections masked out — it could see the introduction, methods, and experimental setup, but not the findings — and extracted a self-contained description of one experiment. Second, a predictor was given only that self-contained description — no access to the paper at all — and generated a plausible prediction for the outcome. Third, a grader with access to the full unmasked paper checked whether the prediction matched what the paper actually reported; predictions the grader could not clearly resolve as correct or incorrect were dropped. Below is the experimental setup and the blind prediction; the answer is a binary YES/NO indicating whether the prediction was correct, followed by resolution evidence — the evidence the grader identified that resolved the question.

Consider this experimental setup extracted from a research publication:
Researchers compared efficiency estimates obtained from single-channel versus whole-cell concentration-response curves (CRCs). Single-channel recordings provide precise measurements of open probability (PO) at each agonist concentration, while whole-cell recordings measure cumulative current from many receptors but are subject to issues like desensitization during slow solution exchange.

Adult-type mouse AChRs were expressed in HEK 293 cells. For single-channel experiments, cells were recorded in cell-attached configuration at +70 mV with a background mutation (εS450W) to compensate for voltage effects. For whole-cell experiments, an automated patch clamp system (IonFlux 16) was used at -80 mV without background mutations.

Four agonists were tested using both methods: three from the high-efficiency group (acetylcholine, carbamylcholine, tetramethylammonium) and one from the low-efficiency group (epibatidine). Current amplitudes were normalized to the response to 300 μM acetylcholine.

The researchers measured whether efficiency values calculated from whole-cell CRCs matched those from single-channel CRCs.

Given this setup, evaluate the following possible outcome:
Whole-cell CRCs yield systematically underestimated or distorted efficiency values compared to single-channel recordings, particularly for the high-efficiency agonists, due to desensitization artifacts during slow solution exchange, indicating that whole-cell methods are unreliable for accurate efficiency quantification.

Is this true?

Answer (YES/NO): NO